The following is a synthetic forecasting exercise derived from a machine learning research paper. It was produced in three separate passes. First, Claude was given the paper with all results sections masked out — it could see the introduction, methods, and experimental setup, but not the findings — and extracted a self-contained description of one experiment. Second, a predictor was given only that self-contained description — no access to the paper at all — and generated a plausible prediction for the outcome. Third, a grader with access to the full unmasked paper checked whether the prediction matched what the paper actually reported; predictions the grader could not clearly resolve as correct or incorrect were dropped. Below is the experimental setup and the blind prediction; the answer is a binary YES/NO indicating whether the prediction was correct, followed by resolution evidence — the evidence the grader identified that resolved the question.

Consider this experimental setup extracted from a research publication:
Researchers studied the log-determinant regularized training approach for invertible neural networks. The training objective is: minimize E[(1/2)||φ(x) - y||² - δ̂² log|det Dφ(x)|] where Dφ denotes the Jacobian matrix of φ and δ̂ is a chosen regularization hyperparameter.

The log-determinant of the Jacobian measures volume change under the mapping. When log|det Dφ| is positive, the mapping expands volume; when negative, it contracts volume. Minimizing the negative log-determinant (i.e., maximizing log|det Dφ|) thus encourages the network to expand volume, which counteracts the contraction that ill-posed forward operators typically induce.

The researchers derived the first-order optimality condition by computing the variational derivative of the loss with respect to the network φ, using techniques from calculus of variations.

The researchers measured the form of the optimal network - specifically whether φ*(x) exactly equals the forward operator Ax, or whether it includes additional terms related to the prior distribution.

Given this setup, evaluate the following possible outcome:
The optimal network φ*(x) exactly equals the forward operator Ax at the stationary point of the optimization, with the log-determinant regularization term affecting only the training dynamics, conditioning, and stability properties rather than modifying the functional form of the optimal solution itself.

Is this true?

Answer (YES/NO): NO